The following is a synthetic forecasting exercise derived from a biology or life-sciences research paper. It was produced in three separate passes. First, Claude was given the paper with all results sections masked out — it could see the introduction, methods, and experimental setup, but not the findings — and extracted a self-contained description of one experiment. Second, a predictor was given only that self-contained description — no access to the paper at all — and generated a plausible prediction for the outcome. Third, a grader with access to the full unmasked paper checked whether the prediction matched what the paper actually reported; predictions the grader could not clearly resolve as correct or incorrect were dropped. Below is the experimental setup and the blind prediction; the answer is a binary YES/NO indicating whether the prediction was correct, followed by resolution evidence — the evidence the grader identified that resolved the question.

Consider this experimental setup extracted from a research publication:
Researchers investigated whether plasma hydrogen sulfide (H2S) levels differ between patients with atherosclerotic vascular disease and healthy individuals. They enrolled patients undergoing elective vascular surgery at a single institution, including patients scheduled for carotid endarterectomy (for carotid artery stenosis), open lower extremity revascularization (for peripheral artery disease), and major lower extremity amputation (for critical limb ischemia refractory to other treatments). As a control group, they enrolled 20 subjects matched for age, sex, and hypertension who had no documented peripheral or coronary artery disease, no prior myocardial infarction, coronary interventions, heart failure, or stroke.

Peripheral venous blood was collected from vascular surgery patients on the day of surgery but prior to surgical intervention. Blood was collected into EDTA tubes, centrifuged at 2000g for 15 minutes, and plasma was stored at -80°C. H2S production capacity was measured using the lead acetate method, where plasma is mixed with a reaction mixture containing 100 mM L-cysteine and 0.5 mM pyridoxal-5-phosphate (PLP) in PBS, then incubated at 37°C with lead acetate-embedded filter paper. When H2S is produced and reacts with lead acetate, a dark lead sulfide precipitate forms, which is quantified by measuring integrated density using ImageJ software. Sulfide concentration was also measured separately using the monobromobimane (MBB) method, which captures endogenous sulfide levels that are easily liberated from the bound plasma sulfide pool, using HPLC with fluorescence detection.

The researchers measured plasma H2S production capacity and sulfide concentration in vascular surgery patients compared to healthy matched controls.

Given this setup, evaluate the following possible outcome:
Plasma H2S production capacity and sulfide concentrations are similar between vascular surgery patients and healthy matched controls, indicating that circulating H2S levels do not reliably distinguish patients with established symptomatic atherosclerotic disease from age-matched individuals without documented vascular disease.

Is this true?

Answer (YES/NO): NO